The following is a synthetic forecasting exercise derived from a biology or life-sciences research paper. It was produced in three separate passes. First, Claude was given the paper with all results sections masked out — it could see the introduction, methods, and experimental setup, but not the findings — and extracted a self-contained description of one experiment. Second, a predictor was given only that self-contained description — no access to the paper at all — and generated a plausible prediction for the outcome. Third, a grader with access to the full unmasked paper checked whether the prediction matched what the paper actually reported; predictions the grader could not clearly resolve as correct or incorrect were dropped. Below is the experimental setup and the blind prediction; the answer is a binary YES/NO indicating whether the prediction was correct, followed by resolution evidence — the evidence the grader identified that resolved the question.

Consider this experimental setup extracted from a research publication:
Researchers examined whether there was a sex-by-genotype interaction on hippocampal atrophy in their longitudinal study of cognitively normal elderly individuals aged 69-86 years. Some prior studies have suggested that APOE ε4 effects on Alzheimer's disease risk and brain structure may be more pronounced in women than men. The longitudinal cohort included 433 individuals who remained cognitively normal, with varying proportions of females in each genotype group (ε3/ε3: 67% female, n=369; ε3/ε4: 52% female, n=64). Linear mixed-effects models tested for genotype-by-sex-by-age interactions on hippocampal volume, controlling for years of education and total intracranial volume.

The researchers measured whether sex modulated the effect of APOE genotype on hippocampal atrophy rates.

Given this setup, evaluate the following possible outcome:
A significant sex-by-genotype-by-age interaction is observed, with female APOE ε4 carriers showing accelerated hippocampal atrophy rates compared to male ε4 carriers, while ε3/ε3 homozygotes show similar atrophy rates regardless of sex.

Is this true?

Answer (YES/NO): NO